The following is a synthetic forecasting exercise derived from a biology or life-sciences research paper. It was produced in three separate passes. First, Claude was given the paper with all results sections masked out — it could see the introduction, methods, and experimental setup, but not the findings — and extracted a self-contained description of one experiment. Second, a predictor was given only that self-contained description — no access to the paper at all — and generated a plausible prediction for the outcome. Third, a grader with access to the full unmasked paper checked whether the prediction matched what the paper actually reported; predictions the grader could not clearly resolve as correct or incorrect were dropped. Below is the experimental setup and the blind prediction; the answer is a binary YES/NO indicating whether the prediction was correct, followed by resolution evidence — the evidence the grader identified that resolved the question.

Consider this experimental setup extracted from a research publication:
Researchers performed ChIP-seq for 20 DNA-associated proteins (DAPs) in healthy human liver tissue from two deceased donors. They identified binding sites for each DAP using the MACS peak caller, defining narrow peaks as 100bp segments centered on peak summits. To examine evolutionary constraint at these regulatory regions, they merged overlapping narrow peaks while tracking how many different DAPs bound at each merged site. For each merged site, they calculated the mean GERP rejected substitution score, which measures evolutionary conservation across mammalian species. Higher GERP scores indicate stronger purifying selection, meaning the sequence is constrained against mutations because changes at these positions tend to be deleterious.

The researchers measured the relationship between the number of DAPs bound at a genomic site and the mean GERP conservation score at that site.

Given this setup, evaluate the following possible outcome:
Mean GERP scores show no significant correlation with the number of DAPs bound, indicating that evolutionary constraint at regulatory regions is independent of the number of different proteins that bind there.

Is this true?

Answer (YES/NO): NO